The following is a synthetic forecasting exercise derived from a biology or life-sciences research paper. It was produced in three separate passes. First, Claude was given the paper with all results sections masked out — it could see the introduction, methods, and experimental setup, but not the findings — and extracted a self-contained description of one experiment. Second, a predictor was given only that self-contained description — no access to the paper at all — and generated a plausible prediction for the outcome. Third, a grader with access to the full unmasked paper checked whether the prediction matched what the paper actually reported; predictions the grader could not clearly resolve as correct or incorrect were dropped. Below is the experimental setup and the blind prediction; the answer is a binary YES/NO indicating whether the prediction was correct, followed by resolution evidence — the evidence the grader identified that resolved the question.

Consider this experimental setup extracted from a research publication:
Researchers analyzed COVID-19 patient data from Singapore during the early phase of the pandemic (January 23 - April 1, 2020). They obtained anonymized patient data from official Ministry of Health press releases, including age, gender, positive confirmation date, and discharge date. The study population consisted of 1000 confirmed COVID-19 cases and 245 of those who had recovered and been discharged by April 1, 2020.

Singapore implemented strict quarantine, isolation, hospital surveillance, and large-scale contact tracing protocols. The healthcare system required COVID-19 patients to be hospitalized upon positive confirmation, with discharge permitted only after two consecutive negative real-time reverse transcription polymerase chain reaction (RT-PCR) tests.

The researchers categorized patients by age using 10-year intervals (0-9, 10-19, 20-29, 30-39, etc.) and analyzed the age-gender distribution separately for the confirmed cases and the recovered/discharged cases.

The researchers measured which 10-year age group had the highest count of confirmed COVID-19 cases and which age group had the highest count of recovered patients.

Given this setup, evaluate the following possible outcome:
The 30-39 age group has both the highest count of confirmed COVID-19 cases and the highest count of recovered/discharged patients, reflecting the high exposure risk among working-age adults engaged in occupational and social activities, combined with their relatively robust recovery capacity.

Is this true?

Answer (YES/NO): NO